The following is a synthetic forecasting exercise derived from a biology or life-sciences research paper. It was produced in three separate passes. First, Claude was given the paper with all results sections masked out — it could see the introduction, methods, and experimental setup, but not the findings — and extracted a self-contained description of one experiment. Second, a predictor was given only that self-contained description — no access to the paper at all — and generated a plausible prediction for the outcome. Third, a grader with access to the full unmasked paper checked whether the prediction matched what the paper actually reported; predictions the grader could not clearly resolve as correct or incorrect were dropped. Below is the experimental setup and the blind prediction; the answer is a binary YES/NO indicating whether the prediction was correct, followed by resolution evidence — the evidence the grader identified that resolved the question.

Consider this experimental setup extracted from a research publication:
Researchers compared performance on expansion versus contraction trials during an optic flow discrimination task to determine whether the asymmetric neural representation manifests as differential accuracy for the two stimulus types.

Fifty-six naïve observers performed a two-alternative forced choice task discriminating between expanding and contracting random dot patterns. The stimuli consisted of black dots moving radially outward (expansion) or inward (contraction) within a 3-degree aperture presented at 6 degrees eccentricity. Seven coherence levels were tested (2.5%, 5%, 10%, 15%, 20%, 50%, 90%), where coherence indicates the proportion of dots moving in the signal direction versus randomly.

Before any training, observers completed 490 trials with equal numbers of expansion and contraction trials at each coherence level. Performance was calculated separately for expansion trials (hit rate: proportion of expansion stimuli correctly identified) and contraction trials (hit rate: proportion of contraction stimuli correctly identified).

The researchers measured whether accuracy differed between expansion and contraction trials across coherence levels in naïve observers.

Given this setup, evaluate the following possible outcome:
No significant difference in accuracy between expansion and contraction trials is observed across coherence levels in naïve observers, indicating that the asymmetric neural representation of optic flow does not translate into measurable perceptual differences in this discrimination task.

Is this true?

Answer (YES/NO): NO